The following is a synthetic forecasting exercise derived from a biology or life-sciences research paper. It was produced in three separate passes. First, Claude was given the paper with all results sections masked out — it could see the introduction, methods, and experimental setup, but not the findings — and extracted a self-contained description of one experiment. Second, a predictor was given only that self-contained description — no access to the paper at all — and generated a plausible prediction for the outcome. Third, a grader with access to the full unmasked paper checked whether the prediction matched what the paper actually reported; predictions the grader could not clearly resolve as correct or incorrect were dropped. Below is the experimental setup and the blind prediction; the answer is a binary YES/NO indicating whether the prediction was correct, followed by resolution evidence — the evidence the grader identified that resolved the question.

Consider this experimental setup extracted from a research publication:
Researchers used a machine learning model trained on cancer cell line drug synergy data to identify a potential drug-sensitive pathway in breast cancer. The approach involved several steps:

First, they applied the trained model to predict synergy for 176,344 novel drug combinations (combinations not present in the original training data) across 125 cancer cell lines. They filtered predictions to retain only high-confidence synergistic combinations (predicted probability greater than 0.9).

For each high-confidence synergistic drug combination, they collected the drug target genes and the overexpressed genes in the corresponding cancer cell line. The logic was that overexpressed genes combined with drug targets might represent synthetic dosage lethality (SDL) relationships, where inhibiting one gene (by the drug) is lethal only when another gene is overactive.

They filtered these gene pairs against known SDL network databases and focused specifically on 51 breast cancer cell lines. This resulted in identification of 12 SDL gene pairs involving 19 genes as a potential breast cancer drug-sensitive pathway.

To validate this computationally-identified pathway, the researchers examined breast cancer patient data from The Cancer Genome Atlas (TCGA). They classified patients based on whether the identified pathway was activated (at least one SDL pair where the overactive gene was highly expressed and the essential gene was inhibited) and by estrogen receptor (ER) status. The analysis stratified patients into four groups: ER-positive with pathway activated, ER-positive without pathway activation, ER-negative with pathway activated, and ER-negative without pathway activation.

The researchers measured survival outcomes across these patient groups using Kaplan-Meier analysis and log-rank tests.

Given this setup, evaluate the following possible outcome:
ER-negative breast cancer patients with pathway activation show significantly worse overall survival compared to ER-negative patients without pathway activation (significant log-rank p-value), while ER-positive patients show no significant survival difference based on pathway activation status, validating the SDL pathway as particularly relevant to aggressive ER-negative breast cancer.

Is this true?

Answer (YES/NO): NO